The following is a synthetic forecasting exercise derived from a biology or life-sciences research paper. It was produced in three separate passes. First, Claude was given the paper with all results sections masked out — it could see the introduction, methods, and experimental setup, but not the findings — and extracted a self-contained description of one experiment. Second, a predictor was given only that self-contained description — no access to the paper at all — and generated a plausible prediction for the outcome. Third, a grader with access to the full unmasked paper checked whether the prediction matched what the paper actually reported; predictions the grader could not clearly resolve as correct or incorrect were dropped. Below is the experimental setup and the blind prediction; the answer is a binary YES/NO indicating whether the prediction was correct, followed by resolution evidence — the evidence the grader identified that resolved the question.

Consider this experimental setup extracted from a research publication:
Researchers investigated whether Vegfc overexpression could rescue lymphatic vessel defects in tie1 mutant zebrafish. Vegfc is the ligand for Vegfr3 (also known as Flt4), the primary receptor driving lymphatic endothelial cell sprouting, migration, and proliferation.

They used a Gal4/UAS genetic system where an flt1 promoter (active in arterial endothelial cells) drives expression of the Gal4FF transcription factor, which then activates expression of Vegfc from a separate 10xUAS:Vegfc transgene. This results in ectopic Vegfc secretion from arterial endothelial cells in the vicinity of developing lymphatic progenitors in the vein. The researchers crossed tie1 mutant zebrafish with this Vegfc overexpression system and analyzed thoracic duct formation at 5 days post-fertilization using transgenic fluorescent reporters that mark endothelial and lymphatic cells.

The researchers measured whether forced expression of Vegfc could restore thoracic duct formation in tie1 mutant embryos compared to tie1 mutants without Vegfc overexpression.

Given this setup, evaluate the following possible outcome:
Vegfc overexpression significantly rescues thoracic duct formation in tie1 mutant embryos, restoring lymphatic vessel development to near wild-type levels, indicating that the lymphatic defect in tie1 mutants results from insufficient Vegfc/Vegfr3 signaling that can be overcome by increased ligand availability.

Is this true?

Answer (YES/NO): NO